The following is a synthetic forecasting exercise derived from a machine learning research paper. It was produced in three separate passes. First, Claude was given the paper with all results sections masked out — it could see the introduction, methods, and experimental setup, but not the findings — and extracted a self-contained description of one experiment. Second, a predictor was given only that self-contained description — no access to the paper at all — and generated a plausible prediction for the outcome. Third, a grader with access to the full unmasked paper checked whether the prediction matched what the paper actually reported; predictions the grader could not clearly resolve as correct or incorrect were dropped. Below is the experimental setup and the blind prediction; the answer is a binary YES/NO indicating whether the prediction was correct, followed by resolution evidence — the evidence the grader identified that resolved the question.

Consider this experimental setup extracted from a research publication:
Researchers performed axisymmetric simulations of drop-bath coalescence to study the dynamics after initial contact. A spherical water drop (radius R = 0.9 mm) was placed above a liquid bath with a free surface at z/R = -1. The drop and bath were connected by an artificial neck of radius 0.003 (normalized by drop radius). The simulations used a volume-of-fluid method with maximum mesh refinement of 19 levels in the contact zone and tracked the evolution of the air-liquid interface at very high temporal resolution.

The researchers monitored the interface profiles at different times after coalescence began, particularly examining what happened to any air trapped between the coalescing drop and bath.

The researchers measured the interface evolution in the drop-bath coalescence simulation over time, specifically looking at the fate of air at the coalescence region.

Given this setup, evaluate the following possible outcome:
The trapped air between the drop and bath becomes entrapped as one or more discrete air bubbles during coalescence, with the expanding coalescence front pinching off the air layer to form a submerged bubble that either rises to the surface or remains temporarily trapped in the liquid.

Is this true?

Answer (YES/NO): NO